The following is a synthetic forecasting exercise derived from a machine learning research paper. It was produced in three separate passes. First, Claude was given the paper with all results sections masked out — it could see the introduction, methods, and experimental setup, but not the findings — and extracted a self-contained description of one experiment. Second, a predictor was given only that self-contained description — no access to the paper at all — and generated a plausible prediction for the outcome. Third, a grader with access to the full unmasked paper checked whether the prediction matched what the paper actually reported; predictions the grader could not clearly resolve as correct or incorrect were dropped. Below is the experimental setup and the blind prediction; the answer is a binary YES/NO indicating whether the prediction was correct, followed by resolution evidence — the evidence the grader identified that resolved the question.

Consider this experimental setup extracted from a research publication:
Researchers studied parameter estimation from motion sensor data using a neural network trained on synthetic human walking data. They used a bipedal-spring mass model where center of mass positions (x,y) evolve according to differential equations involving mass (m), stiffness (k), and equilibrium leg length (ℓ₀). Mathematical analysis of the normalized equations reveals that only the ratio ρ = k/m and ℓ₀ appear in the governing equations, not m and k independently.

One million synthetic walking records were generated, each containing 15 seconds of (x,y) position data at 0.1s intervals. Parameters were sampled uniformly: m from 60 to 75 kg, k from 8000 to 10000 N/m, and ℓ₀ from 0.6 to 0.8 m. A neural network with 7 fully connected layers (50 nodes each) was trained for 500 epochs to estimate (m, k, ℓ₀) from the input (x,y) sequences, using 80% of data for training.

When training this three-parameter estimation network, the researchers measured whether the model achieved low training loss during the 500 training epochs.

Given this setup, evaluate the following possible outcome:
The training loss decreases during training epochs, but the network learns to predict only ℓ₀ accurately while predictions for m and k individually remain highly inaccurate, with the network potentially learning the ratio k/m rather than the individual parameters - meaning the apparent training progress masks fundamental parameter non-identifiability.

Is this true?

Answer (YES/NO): YES